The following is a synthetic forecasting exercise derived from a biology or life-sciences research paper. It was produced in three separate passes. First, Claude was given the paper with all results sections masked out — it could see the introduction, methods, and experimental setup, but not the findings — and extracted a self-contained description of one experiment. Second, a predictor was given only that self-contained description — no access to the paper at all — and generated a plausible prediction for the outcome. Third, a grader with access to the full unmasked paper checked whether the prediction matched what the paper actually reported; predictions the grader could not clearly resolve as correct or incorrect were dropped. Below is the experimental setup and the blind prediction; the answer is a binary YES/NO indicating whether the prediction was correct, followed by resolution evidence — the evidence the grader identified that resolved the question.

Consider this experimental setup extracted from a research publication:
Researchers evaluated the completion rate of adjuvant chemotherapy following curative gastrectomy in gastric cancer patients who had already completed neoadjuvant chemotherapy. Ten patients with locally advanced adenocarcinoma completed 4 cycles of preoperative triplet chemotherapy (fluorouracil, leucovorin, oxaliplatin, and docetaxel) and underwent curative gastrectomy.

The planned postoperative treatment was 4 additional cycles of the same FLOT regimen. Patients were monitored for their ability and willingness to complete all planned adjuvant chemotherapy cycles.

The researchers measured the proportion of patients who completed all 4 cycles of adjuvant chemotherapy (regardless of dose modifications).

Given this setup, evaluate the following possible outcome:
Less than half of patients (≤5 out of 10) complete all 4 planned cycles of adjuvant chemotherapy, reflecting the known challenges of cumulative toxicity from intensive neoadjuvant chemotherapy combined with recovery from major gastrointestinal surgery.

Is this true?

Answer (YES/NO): NO